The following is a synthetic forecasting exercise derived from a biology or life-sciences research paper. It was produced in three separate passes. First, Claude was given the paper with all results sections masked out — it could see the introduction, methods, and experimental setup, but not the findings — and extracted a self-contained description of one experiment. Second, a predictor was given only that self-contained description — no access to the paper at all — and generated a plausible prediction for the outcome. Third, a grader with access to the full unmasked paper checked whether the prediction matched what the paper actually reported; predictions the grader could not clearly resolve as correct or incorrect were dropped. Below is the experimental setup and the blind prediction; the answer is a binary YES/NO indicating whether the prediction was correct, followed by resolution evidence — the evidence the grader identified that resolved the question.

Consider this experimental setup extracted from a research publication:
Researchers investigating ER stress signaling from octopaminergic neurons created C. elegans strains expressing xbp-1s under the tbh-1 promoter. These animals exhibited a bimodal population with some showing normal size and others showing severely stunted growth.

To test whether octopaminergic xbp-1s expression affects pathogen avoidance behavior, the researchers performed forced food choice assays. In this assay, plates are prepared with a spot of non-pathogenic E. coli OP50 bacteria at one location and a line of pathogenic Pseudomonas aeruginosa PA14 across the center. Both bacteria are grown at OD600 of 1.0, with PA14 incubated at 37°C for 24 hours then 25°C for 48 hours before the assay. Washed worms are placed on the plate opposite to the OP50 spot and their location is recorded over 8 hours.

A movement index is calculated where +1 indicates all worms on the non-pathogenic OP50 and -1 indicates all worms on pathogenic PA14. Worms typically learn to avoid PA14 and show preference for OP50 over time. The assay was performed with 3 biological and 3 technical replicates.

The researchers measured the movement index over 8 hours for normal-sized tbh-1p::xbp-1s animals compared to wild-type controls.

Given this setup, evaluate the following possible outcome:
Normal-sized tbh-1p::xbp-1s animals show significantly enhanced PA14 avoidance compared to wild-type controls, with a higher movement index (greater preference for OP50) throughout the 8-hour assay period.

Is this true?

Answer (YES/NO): NO